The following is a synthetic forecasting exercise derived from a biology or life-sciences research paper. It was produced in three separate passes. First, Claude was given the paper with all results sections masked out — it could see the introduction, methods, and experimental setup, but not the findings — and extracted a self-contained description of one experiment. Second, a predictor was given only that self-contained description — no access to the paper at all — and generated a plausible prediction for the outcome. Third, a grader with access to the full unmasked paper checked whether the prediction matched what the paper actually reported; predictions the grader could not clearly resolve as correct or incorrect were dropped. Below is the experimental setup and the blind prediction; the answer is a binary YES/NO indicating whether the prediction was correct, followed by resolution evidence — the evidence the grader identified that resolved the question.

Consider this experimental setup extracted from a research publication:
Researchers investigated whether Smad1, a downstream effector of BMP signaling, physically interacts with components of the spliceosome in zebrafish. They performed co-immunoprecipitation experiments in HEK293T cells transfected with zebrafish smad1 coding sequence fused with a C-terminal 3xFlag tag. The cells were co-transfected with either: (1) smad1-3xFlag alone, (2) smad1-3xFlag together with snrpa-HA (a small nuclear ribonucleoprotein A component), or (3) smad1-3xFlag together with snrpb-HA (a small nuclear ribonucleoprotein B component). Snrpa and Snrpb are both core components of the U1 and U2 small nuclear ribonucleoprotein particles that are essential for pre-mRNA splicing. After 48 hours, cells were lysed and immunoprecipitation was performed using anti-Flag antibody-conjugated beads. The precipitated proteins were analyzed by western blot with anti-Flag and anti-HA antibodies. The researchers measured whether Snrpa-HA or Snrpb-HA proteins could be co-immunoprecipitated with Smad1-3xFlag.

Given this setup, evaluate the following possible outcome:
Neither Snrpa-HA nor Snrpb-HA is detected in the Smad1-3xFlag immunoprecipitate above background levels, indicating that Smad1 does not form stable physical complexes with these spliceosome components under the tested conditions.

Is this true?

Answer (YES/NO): NO